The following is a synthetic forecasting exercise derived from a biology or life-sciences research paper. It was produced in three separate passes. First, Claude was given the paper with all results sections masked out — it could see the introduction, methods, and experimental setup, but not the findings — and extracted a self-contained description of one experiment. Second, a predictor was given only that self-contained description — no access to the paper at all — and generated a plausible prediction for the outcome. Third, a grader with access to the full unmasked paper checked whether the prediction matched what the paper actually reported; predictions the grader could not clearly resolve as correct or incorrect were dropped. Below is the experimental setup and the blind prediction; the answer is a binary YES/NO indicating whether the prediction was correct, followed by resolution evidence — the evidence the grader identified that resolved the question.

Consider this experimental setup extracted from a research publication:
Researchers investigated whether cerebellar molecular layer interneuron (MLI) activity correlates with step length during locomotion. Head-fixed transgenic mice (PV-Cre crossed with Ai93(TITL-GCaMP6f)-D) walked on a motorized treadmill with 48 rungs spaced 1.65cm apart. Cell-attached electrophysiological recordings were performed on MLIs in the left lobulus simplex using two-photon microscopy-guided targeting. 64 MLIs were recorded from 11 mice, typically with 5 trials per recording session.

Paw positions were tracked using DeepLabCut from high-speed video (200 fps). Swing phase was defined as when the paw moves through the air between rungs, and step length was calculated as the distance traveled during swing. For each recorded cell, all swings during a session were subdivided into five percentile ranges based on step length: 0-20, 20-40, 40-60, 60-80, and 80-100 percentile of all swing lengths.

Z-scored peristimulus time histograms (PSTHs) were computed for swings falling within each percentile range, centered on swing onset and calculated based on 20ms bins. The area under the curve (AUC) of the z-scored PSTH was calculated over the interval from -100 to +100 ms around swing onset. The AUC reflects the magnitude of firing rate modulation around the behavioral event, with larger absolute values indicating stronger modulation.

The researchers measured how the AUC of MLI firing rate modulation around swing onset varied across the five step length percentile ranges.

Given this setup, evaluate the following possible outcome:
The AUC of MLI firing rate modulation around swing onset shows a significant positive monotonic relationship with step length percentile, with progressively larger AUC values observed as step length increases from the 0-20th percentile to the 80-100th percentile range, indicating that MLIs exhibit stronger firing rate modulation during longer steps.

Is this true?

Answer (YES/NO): NO